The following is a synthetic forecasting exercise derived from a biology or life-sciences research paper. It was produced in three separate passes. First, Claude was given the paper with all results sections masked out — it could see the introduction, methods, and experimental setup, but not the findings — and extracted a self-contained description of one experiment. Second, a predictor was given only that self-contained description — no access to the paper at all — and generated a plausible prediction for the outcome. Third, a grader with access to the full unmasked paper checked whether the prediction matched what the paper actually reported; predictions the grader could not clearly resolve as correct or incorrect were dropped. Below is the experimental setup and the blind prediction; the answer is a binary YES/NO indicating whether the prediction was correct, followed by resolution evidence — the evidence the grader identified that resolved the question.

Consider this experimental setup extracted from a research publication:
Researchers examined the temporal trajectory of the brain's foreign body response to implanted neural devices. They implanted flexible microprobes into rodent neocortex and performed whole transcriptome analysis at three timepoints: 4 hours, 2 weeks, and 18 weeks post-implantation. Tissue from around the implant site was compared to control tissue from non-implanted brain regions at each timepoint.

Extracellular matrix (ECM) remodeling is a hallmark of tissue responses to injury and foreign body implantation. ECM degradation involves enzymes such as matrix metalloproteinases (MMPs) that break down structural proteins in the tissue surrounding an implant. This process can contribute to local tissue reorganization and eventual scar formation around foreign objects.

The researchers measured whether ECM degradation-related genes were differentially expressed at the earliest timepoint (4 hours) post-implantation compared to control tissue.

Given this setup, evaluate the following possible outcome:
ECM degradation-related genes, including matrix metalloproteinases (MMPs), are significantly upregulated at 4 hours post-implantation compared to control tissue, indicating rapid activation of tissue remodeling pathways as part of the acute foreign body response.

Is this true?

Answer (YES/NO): YES